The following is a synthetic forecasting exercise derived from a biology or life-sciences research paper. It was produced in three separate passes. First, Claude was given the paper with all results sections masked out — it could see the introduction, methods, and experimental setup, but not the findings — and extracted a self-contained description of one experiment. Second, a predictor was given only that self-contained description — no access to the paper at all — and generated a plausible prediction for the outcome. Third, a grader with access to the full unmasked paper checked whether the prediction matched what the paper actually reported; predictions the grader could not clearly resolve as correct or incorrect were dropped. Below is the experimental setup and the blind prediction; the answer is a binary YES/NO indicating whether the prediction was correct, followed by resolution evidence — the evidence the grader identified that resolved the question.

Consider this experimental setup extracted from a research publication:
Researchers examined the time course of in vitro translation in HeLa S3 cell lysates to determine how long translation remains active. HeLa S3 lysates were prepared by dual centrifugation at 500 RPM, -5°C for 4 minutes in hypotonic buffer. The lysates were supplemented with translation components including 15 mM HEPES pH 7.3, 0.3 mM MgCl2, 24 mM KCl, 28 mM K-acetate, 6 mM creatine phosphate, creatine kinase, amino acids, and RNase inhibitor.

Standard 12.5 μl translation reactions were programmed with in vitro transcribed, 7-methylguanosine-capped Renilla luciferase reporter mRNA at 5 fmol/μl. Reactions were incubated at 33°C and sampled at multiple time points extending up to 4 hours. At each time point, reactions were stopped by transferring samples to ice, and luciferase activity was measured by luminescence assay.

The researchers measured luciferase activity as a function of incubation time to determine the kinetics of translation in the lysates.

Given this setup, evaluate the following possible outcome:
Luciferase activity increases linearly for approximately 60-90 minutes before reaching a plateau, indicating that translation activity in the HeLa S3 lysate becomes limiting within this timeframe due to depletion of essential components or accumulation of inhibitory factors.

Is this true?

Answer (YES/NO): NO